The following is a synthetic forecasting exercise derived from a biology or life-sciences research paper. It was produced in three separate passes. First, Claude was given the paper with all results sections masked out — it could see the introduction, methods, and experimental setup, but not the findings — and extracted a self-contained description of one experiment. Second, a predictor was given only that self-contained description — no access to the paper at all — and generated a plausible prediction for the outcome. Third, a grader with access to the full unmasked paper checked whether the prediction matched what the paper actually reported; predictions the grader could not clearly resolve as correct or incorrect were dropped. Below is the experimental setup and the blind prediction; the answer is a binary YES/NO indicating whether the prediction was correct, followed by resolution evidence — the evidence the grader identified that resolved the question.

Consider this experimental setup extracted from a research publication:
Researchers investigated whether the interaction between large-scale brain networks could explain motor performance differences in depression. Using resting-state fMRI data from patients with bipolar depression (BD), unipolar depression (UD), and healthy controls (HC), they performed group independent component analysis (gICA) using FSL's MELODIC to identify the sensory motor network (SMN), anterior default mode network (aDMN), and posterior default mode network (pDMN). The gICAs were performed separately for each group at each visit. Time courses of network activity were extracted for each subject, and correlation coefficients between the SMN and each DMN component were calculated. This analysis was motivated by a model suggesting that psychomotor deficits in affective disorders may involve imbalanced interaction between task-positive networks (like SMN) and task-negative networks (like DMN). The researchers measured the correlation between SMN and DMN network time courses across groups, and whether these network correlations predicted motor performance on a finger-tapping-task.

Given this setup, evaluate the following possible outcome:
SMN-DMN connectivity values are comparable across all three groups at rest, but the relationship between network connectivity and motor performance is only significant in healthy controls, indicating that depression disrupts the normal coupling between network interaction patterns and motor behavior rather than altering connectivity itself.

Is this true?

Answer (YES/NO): NO